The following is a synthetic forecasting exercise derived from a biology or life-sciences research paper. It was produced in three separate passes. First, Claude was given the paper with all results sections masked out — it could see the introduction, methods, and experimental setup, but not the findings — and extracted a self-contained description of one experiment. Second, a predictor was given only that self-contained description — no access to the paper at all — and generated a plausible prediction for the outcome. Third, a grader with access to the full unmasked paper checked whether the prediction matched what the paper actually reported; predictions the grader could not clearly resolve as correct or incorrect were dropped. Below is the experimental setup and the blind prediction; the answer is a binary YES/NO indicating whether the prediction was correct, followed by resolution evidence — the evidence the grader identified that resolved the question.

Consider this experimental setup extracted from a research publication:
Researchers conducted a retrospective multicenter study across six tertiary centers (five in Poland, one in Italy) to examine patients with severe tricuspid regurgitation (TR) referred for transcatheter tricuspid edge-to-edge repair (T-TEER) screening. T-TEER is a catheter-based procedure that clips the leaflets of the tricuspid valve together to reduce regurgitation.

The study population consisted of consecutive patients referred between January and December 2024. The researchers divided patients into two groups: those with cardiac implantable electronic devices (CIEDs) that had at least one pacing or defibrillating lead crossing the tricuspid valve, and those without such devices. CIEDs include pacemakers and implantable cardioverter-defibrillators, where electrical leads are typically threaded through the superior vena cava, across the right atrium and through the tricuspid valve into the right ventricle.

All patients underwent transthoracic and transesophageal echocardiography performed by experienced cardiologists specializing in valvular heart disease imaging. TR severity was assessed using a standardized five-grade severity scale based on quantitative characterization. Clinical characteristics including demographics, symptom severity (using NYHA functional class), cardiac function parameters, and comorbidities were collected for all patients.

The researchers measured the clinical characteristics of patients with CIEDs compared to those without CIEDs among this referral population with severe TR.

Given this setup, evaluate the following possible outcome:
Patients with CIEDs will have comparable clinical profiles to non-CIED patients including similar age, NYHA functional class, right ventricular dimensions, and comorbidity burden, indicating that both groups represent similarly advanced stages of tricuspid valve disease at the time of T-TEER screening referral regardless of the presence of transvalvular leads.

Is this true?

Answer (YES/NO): NO